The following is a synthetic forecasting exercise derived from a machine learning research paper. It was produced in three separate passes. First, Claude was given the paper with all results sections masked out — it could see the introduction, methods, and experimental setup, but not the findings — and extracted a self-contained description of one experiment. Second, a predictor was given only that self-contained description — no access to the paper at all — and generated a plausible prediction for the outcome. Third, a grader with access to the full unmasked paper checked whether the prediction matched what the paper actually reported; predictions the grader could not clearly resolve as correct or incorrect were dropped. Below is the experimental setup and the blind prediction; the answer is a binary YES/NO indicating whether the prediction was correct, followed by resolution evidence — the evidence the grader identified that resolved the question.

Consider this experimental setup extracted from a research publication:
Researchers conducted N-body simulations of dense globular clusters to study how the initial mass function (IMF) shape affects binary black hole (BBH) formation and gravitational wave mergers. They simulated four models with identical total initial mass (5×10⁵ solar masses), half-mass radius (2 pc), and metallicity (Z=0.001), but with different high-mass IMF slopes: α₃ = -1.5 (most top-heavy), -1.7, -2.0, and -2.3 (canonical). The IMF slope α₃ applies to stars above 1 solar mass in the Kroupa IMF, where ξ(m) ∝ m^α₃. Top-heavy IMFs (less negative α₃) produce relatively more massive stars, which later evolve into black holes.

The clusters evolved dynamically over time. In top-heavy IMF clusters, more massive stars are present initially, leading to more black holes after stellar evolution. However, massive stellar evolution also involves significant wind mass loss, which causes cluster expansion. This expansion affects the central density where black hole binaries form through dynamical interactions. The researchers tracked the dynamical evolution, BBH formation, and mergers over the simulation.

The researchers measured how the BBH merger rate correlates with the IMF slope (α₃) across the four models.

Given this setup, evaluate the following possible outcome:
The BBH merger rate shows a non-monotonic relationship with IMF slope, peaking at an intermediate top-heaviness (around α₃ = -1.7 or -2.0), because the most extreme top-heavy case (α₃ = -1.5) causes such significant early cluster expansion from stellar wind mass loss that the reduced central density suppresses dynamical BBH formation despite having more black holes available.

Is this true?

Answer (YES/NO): NO